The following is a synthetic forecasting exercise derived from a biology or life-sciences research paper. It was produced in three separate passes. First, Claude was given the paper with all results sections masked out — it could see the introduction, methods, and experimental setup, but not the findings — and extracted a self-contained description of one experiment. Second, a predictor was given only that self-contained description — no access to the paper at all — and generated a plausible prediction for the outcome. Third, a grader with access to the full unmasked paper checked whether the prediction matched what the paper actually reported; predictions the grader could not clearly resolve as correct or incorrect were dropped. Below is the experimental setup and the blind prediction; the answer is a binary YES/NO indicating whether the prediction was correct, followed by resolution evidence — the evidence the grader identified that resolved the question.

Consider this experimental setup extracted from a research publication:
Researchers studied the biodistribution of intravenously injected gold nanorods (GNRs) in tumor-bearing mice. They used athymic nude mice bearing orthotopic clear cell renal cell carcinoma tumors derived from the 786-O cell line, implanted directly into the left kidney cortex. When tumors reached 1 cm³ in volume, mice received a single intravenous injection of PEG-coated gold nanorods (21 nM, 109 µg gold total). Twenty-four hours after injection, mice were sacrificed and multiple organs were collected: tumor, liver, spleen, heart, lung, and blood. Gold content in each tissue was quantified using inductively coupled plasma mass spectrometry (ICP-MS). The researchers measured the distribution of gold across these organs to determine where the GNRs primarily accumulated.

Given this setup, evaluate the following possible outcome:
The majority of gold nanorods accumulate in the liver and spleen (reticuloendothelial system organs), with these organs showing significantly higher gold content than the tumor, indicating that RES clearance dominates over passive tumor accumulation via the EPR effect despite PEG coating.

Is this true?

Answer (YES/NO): NO